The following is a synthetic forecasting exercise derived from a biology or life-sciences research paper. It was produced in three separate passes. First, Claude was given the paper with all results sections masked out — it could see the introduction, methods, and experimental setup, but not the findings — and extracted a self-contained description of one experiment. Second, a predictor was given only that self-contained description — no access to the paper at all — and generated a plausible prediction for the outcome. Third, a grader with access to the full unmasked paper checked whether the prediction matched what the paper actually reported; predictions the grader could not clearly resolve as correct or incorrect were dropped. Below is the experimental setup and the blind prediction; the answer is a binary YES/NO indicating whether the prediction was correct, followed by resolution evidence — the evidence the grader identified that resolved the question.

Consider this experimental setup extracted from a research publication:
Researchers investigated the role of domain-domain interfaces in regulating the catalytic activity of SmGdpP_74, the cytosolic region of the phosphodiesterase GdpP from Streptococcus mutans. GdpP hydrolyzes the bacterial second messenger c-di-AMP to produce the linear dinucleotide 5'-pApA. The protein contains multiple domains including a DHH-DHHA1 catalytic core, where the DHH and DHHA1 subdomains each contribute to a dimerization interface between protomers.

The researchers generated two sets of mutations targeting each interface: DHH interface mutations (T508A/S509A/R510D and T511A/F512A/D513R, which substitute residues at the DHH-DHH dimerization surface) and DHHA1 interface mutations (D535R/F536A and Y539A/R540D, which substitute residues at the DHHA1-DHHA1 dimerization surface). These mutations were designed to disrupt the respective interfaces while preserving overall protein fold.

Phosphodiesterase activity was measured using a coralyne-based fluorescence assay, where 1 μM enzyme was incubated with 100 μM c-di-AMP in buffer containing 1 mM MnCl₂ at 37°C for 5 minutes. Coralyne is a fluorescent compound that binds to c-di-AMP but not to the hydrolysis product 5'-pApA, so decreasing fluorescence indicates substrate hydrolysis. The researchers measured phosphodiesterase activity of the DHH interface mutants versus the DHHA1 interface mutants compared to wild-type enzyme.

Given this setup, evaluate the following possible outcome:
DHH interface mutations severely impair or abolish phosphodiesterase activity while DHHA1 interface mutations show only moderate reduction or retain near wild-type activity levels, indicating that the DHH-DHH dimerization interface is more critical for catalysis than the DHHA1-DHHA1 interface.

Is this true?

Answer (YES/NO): NO